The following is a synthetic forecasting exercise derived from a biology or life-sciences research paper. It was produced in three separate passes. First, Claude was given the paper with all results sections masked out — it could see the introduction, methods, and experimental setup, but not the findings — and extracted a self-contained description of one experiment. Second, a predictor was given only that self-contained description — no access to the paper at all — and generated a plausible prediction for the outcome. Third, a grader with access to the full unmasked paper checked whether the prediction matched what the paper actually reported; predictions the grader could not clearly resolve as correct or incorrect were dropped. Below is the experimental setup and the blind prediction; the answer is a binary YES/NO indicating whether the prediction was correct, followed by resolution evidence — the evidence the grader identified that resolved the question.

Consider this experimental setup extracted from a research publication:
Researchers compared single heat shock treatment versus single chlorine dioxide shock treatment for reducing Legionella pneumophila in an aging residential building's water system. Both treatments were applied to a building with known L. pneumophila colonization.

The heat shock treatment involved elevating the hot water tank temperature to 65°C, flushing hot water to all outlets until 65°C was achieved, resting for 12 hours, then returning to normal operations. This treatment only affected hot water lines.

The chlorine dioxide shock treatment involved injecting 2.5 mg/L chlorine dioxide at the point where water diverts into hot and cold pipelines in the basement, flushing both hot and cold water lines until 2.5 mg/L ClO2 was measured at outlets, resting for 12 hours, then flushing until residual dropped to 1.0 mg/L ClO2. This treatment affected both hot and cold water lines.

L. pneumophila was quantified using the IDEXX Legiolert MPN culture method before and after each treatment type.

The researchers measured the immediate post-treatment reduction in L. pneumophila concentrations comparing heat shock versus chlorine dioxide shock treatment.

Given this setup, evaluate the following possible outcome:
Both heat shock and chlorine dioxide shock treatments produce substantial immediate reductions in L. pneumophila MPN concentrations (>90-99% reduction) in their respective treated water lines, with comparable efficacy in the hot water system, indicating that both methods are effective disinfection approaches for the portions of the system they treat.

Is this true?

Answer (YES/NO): YES